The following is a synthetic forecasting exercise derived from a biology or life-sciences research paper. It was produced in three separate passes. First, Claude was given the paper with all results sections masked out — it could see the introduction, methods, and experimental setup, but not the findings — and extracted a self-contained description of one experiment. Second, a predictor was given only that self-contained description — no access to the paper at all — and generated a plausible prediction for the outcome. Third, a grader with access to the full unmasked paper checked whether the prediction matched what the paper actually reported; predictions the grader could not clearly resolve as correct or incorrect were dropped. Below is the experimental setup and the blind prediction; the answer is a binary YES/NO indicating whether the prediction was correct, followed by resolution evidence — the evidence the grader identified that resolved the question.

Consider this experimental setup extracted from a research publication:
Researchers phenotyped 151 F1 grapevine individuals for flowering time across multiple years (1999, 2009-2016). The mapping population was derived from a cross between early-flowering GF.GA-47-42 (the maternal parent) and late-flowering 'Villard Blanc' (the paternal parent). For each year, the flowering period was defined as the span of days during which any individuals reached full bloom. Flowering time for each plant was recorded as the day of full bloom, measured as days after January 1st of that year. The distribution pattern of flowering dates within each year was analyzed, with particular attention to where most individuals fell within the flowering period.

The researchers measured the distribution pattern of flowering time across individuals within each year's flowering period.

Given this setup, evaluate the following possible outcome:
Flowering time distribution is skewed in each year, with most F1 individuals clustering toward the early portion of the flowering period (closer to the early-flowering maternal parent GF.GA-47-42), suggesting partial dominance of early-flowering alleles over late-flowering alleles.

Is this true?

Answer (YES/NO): YES